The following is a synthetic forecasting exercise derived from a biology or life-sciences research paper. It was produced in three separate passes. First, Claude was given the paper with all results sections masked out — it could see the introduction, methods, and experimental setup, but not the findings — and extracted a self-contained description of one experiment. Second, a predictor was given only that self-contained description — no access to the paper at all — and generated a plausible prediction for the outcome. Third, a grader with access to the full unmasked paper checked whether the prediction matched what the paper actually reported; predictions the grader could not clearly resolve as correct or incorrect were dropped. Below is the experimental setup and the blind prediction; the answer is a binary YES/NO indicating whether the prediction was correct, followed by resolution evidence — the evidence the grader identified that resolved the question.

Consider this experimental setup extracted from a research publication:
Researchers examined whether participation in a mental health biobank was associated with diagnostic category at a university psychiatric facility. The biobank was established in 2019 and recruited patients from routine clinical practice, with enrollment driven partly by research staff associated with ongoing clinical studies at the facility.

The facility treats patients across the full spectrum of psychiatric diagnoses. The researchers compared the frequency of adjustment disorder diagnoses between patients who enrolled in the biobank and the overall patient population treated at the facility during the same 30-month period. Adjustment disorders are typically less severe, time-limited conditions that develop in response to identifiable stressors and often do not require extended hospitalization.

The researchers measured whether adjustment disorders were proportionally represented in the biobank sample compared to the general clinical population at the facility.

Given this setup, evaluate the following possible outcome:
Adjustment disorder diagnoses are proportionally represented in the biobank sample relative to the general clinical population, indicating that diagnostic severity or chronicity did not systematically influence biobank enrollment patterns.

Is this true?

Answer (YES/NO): NO